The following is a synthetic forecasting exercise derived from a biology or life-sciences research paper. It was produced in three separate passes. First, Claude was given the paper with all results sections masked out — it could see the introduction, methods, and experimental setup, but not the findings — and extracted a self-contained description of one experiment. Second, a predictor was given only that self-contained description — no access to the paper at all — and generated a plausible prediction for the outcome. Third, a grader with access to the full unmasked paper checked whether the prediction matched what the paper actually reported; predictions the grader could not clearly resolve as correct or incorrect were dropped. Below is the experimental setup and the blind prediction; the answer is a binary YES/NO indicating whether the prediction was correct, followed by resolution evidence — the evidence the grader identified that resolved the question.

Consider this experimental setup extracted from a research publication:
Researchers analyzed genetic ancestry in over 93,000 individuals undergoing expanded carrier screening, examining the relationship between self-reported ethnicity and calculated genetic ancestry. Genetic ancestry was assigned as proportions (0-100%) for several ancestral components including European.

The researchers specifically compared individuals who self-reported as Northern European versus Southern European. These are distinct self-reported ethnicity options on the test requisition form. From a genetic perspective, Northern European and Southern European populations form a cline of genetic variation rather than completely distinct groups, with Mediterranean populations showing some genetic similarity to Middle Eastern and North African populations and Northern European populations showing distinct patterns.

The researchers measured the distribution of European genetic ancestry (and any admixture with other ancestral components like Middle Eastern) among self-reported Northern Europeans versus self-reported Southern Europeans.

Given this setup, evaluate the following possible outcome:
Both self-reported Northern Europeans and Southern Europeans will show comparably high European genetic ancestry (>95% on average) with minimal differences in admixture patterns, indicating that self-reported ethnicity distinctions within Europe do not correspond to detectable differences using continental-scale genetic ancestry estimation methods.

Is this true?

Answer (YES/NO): NO